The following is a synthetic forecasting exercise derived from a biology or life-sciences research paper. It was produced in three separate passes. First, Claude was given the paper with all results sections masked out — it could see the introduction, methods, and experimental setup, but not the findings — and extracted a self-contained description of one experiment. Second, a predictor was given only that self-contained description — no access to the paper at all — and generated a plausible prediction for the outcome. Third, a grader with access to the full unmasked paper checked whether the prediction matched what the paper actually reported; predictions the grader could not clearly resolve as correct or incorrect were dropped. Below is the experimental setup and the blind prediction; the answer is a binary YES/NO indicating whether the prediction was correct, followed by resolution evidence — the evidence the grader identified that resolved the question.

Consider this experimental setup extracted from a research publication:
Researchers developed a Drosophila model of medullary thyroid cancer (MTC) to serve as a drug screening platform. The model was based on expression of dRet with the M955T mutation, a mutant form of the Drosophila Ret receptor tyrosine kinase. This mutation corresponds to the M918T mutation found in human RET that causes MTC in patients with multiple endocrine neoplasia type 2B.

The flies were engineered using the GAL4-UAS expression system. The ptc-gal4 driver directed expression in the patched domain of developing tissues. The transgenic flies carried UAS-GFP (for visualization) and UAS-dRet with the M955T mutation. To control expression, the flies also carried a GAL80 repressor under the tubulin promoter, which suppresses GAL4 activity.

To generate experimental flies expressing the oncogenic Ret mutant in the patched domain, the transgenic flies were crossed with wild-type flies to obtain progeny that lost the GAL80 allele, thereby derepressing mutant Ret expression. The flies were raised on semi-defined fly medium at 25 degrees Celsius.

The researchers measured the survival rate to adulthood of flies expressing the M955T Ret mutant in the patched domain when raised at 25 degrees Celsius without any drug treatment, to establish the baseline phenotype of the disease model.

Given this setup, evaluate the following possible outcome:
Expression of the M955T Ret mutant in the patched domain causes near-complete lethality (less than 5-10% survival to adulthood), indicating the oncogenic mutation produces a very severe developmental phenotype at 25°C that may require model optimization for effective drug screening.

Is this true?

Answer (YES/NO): NO